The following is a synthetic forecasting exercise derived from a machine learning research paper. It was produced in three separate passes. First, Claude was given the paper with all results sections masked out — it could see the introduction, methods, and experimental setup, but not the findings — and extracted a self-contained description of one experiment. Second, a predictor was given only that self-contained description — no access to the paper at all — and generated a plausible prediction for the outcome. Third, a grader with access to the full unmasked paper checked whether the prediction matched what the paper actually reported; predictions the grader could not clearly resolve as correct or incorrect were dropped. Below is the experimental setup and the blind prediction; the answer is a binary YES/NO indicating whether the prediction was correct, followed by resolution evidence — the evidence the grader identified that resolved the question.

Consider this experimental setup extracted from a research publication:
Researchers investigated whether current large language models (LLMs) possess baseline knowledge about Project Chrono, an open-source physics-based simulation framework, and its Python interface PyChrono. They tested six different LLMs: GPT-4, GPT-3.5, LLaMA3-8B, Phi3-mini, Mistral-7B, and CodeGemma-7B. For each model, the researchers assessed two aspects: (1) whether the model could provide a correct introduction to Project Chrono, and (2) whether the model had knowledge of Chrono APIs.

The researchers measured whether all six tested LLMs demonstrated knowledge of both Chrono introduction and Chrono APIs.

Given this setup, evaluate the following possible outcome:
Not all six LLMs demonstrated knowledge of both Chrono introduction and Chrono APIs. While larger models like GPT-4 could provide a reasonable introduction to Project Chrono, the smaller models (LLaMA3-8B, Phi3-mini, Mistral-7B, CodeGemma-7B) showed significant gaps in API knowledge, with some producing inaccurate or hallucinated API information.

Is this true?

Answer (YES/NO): NO